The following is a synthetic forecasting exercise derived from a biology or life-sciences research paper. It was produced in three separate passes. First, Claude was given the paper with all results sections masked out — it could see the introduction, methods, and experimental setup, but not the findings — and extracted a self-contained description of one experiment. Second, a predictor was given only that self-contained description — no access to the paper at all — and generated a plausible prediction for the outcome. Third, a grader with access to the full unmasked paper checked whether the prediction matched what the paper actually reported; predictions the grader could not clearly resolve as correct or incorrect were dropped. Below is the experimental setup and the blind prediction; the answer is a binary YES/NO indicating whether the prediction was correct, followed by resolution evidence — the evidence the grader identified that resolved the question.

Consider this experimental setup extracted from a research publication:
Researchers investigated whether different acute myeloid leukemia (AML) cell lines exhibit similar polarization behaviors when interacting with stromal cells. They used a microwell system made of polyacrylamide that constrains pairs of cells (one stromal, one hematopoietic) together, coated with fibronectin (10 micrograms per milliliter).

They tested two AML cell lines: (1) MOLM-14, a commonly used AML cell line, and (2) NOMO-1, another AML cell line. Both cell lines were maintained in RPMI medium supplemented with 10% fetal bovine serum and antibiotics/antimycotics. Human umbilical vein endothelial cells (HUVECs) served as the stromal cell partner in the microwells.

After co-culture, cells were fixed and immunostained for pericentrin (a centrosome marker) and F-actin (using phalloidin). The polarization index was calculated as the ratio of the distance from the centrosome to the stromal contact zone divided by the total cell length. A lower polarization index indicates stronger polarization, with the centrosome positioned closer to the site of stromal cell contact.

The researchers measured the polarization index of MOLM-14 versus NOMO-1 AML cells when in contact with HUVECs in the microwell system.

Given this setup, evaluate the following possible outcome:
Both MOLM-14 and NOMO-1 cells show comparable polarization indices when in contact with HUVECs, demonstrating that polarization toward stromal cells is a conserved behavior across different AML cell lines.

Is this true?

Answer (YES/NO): NO